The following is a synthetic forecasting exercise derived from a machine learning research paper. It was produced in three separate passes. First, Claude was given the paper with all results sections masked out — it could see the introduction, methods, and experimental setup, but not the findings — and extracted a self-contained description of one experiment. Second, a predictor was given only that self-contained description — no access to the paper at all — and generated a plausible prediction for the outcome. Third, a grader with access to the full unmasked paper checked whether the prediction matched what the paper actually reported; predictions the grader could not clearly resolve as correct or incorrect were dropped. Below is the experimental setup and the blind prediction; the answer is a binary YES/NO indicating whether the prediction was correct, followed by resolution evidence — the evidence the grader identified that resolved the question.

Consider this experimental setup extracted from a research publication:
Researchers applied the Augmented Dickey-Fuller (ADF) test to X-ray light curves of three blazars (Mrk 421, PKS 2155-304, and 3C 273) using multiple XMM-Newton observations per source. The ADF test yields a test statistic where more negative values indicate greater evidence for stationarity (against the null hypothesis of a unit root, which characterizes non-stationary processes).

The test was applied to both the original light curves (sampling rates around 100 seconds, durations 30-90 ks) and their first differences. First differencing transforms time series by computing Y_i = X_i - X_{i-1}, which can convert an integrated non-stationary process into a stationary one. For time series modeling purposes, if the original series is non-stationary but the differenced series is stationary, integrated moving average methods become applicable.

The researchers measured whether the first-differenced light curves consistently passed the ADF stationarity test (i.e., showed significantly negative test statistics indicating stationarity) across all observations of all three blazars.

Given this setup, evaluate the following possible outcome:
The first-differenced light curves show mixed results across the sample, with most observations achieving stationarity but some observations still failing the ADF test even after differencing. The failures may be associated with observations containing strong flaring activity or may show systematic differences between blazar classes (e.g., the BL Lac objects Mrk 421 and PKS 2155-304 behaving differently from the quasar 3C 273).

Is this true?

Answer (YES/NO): NO